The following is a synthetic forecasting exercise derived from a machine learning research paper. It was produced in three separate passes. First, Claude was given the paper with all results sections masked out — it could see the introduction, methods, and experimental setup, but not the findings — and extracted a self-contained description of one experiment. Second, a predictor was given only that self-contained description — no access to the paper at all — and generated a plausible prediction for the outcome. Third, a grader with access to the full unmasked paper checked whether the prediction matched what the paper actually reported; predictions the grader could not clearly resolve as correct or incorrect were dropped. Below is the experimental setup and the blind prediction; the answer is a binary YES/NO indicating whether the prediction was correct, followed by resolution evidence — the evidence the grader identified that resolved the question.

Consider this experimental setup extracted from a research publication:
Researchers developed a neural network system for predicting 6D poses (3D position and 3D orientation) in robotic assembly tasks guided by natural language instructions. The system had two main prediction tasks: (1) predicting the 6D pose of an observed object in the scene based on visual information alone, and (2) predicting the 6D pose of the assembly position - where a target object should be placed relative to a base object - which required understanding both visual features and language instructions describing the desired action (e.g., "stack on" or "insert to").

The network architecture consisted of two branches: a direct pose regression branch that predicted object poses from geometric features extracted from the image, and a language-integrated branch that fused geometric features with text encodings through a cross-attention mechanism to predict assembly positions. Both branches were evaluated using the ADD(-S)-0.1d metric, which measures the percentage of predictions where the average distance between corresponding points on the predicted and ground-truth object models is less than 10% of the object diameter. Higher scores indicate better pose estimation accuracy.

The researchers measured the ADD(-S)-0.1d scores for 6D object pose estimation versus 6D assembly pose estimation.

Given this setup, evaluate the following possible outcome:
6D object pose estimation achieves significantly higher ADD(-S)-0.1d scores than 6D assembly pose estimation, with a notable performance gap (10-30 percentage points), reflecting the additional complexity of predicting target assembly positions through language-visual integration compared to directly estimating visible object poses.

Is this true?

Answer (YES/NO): NO